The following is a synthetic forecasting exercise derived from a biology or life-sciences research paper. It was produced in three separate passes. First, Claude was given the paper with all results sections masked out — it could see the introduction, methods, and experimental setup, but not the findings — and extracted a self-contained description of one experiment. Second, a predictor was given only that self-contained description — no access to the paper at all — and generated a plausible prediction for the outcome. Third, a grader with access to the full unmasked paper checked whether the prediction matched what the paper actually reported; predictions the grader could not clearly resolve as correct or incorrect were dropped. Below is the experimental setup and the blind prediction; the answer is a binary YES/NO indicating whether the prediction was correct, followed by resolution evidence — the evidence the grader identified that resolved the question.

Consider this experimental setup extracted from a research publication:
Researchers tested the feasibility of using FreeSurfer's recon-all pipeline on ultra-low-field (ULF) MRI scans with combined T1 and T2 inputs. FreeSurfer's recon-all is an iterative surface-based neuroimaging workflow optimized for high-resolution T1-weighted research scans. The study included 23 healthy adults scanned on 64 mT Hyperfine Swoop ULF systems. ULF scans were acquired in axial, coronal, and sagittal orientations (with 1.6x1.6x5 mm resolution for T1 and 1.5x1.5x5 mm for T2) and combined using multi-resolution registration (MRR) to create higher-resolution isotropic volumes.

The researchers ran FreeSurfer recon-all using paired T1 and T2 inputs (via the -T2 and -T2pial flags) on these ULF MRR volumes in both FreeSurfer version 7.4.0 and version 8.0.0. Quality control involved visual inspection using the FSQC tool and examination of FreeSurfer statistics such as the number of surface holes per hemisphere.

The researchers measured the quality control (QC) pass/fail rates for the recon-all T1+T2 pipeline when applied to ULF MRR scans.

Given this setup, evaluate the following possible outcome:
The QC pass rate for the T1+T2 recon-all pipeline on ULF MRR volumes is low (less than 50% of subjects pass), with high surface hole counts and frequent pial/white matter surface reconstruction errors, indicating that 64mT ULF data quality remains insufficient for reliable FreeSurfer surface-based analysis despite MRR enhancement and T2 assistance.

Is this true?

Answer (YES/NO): NO